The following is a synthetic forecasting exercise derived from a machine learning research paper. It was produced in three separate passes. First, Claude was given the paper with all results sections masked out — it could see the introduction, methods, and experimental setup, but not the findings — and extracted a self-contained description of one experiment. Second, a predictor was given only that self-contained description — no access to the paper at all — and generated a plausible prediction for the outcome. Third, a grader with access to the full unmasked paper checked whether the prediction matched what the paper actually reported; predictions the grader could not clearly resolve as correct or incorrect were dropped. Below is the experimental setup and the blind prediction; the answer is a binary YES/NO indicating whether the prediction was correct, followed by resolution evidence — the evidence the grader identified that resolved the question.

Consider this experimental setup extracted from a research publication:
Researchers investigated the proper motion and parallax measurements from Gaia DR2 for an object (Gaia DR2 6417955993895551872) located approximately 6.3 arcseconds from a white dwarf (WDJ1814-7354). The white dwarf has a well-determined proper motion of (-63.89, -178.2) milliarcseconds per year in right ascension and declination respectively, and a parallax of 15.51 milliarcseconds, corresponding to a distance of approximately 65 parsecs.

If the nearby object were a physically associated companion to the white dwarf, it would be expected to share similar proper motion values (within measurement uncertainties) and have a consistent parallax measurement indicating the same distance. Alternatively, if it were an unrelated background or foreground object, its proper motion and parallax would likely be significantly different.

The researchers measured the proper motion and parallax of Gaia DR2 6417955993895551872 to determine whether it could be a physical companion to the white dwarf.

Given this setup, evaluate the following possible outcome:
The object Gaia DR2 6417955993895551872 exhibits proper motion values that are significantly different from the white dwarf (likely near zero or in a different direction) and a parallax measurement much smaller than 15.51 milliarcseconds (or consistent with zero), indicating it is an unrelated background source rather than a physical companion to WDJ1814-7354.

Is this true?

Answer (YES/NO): YES